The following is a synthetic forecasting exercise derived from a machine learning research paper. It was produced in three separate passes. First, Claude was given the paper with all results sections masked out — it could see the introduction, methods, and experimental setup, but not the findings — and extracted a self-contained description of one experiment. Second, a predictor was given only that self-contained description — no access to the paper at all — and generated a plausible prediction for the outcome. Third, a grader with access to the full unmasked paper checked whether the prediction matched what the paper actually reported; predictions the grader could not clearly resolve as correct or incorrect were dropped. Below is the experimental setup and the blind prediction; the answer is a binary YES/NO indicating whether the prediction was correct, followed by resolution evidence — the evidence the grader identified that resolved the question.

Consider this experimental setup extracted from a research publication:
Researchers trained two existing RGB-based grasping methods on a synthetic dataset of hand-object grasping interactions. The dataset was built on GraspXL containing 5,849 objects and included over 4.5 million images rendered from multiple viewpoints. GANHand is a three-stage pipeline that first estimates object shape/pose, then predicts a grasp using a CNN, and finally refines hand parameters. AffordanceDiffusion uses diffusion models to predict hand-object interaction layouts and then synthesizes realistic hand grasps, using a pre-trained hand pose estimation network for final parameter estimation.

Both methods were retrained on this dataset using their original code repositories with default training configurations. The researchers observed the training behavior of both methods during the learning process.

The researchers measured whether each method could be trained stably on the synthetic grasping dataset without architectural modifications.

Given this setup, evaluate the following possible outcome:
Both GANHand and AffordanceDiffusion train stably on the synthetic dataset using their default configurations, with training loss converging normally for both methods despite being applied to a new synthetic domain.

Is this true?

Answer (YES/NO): NO